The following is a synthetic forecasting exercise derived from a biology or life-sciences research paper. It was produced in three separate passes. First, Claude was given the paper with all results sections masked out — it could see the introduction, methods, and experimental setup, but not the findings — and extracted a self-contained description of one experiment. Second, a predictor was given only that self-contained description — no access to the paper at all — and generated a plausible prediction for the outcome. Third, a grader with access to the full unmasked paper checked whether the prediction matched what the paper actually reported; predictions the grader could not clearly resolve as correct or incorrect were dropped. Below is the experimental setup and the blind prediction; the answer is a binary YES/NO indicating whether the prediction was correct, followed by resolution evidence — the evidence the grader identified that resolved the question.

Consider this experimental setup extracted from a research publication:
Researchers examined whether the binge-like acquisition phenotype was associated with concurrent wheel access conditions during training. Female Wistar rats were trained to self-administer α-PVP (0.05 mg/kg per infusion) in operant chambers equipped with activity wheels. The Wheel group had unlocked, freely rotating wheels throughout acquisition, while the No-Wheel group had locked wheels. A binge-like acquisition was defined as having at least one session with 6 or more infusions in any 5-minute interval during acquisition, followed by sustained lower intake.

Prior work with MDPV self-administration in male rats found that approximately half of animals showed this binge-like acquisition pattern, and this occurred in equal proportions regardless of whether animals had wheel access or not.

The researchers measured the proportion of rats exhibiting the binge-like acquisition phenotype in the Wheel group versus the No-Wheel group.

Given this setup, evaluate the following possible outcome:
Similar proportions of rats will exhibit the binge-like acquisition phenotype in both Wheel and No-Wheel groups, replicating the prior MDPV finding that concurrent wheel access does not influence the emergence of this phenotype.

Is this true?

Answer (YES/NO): YES